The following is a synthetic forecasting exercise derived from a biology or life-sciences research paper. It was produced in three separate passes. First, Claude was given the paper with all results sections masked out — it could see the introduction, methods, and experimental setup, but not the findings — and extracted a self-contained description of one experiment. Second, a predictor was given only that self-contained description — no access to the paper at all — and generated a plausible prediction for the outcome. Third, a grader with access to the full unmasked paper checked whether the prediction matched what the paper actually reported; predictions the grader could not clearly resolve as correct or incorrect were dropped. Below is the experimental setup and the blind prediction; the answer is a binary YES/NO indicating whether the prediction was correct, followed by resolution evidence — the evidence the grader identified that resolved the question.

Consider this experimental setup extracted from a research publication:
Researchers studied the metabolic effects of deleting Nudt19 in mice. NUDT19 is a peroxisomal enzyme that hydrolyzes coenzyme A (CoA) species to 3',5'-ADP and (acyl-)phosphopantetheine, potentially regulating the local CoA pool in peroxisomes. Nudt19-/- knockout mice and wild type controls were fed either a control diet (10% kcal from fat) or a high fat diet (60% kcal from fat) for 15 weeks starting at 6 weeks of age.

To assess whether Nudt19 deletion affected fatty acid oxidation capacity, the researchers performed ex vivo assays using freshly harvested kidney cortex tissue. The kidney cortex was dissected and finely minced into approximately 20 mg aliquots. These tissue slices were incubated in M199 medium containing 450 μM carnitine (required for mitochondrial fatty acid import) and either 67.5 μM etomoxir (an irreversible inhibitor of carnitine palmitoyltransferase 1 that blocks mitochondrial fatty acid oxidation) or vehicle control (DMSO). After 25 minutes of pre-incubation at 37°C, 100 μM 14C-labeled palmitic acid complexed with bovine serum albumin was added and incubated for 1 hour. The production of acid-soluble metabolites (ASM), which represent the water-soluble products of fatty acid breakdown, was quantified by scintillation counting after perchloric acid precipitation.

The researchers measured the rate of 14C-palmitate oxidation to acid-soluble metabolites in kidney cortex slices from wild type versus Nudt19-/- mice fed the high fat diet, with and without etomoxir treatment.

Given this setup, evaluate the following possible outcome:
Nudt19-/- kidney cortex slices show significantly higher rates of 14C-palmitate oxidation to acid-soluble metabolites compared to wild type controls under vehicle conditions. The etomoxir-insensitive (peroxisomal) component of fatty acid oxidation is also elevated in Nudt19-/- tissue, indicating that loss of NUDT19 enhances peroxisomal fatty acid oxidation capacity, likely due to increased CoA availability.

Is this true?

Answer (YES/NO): NO